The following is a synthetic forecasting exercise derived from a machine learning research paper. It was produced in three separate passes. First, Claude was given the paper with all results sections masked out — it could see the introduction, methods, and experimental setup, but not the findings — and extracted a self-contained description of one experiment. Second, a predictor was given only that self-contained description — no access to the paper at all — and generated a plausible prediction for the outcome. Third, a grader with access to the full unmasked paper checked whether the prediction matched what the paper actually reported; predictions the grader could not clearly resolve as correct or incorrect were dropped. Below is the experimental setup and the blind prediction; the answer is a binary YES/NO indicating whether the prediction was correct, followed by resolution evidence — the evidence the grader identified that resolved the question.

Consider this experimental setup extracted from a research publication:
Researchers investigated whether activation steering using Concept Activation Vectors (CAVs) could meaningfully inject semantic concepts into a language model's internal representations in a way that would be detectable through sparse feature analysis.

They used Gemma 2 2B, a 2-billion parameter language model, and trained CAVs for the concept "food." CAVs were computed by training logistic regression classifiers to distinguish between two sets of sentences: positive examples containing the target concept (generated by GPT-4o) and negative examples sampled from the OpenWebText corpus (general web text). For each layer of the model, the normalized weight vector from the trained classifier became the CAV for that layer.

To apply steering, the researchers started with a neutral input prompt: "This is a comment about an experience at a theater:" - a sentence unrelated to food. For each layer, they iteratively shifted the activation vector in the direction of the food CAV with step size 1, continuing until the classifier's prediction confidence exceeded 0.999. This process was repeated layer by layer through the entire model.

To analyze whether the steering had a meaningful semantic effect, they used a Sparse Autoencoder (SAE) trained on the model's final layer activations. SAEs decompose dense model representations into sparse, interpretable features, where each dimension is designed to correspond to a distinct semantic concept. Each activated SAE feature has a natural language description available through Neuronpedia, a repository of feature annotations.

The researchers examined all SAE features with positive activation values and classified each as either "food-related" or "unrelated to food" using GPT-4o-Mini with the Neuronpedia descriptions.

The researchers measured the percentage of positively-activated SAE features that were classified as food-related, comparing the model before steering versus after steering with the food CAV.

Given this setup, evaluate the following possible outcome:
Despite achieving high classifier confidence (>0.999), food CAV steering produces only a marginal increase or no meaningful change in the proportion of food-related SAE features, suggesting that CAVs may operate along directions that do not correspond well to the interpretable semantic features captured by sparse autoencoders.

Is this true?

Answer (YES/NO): NO